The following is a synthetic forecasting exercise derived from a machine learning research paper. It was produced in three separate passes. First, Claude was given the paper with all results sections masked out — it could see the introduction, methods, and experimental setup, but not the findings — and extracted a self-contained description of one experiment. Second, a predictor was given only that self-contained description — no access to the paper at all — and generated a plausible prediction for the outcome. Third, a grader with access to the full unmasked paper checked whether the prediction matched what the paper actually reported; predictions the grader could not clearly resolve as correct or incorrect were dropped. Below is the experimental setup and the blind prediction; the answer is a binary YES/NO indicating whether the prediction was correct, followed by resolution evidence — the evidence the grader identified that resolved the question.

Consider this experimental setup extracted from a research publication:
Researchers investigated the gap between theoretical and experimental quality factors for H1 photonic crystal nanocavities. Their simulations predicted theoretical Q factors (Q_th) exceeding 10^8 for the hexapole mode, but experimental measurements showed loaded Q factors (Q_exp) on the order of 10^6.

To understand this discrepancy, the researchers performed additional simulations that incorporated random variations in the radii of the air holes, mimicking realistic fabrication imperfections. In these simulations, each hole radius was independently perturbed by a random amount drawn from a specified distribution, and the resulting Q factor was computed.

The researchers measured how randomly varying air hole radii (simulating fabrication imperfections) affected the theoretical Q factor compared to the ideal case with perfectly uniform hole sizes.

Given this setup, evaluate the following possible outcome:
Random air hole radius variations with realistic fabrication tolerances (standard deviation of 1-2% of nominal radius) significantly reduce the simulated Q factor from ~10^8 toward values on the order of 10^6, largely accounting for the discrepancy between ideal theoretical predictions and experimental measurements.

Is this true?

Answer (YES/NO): NO